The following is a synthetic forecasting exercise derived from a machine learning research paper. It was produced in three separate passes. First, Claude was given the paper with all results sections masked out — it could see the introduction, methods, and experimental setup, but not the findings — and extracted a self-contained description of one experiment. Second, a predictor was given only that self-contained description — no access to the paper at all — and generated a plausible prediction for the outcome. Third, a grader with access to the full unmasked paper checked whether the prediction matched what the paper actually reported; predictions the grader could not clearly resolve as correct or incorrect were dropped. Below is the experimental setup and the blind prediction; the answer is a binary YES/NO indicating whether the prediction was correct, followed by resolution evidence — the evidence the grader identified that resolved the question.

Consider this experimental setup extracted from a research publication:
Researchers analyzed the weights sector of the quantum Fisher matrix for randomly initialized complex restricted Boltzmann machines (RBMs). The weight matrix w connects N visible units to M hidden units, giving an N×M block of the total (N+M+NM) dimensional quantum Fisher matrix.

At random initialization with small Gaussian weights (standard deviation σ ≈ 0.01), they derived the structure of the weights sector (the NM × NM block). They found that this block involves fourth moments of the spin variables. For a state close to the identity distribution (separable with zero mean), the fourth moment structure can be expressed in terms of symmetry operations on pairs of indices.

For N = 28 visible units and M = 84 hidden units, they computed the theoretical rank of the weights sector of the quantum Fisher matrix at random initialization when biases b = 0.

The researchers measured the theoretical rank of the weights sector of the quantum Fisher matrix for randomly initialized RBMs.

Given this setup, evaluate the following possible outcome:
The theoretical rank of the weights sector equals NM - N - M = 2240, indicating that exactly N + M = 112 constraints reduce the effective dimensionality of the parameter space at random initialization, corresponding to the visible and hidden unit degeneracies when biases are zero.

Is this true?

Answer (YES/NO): NO